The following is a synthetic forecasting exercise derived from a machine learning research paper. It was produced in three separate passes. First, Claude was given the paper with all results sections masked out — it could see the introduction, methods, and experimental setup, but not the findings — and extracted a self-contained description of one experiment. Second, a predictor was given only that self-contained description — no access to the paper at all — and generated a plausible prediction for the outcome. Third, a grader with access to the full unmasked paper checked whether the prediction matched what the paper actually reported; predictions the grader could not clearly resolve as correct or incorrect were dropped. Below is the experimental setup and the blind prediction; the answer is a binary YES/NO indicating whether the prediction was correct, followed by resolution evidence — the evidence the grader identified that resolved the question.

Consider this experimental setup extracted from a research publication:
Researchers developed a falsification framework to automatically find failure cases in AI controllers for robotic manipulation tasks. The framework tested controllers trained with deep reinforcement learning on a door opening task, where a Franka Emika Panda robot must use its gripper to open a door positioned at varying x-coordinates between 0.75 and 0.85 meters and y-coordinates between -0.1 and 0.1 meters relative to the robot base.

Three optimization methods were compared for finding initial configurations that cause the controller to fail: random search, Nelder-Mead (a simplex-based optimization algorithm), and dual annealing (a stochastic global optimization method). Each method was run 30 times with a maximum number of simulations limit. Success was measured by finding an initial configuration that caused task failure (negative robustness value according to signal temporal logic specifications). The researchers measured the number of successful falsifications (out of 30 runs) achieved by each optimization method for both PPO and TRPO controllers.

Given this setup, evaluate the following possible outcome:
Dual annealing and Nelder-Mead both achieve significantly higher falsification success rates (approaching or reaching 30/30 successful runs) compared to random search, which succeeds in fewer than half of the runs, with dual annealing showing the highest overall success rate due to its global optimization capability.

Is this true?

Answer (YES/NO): NO